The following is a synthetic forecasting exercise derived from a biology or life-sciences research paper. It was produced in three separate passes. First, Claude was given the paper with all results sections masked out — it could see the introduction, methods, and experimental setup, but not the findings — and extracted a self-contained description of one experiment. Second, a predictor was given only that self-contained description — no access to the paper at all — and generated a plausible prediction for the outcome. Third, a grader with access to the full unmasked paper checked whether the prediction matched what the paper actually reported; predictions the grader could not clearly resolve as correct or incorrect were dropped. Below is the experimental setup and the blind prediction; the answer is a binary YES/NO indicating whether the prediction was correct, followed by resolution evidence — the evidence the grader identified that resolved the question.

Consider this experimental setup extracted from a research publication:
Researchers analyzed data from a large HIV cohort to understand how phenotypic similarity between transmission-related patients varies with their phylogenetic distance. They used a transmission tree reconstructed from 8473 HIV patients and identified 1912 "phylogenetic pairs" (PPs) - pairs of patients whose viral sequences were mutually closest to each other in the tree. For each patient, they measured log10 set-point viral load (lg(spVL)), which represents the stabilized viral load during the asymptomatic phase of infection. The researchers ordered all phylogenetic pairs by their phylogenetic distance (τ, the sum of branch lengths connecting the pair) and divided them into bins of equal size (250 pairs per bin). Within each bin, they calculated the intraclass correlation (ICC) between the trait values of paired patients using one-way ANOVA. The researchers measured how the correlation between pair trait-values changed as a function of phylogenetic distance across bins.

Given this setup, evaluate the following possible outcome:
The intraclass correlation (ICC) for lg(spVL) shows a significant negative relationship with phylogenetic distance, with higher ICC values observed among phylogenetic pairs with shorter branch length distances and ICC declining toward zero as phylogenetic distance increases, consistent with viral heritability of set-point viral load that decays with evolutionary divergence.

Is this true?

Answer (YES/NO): YES